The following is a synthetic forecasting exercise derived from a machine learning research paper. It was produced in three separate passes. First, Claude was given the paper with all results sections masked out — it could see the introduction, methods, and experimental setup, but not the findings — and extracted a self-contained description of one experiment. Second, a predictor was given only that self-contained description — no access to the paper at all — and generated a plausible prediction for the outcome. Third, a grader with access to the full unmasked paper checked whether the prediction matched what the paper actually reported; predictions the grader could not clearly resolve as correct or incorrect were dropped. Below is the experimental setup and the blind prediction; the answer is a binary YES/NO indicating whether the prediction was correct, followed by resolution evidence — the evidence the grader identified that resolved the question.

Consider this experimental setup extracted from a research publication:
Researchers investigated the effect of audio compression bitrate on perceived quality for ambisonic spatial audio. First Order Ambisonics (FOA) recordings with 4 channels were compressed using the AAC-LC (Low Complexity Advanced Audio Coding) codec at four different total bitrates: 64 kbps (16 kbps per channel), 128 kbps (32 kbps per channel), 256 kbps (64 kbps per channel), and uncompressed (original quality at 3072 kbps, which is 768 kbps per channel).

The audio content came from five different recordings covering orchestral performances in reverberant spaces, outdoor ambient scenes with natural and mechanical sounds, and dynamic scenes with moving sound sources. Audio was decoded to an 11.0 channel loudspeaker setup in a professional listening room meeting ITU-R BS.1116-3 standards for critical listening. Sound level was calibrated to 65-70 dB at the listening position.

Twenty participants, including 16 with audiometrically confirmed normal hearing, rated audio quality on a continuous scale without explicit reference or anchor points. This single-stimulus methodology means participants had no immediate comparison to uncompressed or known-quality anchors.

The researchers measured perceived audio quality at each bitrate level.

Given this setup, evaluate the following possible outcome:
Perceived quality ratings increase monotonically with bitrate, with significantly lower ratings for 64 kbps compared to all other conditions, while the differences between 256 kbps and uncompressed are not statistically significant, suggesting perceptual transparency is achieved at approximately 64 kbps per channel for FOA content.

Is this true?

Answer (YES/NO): NO